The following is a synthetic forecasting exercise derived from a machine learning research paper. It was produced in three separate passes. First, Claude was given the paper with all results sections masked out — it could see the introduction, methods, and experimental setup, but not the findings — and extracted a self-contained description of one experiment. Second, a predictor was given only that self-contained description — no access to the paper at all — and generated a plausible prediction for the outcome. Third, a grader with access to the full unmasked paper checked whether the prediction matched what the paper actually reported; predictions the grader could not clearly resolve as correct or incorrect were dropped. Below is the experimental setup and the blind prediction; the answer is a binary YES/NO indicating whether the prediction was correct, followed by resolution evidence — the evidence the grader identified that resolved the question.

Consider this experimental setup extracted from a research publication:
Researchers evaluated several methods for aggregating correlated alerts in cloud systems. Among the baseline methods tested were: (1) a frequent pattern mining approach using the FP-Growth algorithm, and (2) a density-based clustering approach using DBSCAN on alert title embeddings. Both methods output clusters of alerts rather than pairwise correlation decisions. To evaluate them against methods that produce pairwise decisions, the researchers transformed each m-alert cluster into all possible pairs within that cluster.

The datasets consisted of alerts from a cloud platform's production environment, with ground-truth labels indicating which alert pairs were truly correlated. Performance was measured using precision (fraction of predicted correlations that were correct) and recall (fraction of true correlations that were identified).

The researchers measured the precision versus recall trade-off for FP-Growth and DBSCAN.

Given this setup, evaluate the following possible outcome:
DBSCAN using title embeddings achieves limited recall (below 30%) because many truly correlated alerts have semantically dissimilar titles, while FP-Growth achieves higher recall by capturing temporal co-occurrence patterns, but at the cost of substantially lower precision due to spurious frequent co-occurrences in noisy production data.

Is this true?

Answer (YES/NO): NO